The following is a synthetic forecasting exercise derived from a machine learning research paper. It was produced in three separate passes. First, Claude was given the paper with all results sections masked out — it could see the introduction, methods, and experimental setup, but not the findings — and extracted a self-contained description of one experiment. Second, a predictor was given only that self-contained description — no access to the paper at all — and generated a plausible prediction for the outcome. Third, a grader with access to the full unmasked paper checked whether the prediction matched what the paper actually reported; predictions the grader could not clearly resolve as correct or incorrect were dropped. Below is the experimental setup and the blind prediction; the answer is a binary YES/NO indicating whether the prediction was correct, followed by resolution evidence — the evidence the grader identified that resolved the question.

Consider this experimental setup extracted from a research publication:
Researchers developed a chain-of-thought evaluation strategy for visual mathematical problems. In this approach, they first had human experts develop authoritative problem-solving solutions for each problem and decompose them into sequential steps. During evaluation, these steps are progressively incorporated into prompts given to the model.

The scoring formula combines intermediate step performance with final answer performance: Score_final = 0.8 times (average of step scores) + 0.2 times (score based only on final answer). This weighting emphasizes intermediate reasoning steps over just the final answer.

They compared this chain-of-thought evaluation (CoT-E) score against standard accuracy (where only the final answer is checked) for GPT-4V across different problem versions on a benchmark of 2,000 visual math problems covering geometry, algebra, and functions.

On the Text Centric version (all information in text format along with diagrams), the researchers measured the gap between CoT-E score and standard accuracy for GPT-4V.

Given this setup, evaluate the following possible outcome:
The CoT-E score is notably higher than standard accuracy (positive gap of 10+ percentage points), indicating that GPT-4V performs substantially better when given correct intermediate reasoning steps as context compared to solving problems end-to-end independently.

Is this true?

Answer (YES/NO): YES